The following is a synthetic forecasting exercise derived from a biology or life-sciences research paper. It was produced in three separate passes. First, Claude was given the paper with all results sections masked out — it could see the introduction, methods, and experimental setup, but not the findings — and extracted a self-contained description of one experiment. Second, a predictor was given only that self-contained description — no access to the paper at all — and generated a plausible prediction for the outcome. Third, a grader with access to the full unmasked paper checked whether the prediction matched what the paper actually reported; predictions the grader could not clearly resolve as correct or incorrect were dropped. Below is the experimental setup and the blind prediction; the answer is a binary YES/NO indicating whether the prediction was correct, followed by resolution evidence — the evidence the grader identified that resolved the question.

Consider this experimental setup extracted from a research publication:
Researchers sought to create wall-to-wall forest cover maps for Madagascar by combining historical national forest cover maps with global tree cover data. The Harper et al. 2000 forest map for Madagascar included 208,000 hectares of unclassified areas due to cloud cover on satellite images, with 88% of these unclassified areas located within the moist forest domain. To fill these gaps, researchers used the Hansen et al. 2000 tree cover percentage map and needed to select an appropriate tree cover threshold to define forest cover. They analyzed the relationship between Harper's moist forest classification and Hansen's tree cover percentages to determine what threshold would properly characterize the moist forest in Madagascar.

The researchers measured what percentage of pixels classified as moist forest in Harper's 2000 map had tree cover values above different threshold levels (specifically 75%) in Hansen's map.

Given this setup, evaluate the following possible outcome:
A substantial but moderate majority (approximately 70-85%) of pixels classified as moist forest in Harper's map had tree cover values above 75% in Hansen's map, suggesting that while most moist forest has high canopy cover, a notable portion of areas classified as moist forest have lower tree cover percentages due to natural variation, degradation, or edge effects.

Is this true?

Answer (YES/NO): NO